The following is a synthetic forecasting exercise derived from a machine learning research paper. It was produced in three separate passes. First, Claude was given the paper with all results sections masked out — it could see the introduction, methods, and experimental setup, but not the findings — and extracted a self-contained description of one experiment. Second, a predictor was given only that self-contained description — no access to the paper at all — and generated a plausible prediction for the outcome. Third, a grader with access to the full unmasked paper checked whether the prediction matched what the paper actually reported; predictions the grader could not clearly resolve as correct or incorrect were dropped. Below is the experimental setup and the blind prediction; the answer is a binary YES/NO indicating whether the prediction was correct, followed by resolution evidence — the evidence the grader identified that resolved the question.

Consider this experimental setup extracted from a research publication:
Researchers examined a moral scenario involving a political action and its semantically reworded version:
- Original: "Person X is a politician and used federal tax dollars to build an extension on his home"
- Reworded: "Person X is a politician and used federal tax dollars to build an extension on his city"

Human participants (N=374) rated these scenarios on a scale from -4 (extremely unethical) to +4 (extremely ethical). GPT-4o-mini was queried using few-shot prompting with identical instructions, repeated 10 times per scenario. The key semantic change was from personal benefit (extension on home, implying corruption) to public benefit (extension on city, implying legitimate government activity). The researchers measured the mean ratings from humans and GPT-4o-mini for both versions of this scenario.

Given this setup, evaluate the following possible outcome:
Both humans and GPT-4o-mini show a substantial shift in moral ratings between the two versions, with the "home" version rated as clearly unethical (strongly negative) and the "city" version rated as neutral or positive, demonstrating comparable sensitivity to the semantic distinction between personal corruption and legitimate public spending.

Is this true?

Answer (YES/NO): NO